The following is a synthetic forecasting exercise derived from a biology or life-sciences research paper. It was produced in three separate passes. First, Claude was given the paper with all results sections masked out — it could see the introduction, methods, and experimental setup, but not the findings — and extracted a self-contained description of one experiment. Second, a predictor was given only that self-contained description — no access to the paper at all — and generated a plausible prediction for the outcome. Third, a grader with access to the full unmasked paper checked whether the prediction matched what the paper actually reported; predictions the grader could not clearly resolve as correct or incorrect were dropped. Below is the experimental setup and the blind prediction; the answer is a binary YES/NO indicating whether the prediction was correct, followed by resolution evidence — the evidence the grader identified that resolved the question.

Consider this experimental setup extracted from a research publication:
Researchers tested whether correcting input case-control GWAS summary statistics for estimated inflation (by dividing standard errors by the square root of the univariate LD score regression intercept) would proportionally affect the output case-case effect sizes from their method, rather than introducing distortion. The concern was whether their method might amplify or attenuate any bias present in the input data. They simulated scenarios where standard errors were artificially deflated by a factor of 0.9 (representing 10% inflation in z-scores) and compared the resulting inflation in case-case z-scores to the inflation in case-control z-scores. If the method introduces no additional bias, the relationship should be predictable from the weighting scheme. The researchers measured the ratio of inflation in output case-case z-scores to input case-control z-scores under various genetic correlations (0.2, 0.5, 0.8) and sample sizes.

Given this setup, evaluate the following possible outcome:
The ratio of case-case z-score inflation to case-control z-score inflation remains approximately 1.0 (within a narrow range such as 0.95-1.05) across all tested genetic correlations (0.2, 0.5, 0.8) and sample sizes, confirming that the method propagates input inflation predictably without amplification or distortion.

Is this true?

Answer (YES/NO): YES